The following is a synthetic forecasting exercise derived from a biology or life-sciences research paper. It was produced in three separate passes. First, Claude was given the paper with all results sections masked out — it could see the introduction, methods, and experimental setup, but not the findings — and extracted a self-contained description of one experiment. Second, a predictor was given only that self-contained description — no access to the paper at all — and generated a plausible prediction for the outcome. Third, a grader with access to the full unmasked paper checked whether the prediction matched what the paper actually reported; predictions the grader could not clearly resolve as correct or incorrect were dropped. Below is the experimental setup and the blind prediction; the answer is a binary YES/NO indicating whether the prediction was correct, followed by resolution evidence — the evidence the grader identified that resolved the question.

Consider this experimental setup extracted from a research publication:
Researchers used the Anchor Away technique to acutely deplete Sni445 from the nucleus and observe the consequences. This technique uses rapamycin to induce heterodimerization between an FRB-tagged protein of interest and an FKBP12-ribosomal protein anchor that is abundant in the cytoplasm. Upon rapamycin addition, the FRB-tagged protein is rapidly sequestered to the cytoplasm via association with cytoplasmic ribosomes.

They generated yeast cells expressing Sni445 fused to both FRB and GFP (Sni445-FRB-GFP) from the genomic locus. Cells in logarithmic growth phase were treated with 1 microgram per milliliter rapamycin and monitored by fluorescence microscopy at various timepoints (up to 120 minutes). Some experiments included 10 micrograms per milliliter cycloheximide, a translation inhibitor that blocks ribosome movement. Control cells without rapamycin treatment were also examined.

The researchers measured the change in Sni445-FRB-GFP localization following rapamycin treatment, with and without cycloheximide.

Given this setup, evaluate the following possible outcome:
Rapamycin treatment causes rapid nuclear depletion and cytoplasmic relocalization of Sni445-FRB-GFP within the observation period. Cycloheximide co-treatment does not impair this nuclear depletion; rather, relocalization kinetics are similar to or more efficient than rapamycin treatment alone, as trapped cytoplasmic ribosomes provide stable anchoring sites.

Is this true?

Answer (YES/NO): NO